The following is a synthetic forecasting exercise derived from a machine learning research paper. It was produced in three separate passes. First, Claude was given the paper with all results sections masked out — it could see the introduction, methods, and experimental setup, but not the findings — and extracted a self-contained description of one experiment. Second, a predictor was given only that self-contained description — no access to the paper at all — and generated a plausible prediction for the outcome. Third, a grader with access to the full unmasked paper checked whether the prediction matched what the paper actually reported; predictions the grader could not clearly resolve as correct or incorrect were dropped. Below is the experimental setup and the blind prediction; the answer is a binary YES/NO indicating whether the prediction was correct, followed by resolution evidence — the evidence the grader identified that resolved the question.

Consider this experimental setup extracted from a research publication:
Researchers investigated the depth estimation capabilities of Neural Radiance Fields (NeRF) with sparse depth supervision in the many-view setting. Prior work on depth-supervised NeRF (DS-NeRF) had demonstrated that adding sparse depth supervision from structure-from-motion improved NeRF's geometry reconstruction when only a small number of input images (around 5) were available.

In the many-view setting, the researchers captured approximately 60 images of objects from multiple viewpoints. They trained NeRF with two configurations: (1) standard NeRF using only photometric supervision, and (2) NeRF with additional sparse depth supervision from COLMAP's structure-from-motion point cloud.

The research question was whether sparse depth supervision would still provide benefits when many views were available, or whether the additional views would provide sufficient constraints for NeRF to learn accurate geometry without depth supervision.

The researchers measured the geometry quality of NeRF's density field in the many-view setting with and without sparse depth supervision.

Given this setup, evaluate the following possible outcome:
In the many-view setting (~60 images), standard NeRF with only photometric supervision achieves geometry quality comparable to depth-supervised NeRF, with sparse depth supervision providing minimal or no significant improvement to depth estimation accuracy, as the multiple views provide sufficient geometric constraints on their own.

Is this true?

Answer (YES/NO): NO